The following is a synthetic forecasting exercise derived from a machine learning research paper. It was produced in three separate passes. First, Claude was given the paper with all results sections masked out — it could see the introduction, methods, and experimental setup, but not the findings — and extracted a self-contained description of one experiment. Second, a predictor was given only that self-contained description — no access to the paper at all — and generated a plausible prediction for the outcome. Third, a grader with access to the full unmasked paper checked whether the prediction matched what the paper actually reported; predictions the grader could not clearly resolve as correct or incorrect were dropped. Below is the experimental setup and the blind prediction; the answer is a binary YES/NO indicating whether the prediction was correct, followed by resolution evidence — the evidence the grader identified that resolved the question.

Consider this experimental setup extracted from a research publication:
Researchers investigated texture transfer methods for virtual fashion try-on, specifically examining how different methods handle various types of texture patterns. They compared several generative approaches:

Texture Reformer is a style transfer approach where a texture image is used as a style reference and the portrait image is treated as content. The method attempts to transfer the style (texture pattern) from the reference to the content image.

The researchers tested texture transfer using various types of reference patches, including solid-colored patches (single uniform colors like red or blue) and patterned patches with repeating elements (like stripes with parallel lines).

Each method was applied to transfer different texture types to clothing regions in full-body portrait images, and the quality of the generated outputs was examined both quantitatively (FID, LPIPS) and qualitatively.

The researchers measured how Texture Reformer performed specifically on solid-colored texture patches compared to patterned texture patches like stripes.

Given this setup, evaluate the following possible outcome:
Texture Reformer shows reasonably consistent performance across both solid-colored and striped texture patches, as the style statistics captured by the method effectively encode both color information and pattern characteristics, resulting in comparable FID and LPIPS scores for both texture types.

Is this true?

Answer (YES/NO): NO